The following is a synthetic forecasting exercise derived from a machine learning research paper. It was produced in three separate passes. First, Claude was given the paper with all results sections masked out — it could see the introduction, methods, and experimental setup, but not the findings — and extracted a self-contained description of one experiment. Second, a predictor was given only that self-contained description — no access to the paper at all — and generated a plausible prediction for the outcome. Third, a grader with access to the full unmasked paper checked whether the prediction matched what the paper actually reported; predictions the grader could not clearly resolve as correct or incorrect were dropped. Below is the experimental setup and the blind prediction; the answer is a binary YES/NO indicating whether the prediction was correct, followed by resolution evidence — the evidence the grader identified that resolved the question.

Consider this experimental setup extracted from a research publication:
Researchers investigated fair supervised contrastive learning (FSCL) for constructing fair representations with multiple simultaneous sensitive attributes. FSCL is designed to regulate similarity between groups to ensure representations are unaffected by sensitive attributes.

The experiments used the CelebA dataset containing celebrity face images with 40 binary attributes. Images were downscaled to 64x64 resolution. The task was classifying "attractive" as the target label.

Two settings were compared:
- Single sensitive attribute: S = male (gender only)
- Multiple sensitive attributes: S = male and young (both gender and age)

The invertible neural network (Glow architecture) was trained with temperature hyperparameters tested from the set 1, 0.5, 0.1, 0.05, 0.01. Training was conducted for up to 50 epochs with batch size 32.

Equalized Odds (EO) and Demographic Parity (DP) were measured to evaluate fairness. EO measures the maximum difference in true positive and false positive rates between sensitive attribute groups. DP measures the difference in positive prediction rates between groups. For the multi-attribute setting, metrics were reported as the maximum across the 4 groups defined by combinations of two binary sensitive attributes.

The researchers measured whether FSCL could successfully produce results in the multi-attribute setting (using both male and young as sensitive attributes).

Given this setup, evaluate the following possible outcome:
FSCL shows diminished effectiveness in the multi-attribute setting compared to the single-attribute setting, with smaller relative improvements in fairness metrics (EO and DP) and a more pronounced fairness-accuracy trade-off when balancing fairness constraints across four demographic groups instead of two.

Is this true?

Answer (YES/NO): NO